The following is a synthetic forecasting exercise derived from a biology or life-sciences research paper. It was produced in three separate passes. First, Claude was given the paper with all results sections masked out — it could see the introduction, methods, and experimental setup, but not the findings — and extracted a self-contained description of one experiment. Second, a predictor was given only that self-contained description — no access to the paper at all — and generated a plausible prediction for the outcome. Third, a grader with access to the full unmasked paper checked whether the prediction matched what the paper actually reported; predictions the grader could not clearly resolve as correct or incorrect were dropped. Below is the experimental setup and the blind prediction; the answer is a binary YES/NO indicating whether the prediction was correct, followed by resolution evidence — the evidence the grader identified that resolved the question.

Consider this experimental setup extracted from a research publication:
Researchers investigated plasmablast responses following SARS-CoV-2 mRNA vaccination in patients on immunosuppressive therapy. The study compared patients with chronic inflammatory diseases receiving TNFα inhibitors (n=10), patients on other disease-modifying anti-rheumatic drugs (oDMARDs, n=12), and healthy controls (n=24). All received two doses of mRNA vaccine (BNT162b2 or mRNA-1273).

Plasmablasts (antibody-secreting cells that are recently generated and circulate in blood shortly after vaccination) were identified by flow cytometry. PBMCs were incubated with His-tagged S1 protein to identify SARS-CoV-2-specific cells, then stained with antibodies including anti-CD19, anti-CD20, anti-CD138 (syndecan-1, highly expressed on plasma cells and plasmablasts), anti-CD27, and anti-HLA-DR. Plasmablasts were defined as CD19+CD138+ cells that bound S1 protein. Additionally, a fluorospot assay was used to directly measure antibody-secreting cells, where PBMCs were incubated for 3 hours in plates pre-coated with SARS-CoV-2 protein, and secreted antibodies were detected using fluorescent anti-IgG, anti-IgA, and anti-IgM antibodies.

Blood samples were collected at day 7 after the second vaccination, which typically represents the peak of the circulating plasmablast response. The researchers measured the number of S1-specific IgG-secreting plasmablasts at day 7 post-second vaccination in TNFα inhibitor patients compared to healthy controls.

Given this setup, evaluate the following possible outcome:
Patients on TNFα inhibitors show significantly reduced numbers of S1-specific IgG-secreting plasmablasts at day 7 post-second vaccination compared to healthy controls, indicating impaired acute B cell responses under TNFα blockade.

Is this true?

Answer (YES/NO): NO